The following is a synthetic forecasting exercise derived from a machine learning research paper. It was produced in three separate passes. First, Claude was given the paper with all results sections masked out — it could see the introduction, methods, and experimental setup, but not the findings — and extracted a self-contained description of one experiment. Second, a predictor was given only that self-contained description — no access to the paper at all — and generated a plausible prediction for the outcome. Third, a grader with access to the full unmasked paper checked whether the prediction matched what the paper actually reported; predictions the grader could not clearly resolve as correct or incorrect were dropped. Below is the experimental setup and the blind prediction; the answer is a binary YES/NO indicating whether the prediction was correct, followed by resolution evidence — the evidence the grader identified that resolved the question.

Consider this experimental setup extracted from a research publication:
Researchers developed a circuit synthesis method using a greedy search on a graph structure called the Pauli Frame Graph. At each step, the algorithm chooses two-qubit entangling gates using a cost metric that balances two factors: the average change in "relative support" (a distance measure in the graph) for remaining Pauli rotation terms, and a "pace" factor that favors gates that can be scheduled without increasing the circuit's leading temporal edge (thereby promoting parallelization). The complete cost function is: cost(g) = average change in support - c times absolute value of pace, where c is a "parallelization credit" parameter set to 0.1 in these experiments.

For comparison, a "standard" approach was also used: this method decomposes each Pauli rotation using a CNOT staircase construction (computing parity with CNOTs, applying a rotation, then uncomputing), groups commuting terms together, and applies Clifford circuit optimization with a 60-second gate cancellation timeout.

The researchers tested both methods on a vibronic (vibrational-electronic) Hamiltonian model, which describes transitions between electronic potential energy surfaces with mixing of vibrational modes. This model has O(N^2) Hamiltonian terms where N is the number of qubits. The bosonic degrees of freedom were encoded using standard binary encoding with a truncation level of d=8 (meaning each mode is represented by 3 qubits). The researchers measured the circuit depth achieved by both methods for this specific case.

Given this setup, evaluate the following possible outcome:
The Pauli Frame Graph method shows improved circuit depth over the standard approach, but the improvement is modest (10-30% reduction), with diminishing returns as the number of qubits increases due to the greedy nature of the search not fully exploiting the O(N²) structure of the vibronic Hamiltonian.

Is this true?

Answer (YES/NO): NO